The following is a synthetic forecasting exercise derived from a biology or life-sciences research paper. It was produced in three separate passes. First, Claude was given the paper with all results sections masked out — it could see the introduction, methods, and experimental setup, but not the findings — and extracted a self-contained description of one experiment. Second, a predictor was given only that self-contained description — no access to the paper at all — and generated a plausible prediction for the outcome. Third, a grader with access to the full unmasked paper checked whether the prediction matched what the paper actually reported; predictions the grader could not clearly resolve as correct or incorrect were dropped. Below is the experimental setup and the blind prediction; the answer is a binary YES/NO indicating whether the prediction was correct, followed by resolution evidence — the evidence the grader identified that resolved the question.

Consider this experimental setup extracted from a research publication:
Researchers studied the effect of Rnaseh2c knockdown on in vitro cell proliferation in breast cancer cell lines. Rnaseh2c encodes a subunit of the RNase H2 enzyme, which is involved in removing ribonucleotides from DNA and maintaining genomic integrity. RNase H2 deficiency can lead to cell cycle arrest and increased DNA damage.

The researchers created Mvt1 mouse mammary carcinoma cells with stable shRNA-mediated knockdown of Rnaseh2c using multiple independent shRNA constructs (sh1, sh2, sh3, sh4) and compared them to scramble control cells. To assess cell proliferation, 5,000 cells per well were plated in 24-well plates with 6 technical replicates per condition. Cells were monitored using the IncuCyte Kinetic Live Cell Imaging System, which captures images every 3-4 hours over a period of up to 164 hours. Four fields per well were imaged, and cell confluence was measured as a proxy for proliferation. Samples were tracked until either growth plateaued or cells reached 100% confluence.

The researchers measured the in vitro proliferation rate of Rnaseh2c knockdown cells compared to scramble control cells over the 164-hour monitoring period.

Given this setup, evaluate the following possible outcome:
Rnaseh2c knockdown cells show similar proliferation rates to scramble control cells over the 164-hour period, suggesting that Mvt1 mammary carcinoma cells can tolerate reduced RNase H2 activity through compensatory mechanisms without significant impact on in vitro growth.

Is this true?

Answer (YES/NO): YES